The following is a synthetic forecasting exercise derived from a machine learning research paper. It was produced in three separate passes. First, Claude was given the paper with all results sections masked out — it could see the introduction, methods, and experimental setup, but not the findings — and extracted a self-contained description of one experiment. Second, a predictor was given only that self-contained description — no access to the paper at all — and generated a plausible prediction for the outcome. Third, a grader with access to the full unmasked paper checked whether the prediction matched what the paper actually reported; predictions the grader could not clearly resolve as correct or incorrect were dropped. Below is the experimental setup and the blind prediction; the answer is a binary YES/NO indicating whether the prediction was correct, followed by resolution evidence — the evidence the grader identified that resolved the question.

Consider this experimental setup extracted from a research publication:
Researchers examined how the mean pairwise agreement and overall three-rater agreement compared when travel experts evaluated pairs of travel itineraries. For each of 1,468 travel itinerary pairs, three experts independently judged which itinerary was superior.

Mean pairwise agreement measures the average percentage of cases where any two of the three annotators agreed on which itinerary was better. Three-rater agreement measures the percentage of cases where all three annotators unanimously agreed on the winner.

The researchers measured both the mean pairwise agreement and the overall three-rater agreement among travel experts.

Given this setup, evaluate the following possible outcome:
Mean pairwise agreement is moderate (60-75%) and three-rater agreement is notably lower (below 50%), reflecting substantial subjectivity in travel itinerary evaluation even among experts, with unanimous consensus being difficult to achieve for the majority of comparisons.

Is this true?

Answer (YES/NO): NO